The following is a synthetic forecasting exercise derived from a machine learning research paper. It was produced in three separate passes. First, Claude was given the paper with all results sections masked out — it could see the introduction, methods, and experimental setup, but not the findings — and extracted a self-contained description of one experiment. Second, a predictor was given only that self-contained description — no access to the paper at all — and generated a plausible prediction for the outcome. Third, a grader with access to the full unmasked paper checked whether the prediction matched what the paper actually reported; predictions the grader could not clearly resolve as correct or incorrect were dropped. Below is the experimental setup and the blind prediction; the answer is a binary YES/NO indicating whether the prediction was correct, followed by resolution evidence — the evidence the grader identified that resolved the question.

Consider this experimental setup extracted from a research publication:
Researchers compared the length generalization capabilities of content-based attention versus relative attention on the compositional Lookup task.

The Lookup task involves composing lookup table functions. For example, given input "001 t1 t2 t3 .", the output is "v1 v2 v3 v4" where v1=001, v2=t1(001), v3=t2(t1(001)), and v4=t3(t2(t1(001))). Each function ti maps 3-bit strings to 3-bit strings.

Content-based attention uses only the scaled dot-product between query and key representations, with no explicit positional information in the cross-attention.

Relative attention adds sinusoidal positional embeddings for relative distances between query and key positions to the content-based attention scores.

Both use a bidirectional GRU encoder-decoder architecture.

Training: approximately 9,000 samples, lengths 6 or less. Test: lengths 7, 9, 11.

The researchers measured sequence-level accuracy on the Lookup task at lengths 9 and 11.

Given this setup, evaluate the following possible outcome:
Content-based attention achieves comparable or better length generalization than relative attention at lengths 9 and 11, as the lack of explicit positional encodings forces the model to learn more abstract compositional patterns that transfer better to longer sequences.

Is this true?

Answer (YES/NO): NO